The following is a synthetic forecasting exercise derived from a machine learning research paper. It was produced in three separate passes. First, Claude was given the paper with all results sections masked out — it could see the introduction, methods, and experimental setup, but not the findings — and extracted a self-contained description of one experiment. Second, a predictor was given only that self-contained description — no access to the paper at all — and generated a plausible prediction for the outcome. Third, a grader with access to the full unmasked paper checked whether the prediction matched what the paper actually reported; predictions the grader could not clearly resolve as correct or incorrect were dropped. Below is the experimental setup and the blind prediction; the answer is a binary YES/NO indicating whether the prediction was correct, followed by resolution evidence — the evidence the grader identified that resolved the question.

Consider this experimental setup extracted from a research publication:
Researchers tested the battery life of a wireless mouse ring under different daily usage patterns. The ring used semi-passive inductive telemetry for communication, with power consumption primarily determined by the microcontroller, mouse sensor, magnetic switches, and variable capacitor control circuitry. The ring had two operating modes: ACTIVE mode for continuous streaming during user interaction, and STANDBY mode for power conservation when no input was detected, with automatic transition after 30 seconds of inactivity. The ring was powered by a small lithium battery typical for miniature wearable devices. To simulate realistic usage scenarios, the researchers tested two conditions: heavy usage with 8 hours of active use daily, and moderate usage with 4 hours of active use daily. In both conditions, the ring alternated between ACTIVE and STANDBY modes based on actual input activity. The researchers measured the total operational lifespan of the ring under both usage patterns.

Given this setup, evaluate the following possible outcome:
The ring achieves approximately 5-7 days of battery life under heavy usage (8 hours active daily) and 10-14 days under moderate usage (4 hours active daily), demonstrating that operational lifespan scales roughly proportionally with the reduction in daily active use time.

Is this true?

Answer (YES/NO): NO